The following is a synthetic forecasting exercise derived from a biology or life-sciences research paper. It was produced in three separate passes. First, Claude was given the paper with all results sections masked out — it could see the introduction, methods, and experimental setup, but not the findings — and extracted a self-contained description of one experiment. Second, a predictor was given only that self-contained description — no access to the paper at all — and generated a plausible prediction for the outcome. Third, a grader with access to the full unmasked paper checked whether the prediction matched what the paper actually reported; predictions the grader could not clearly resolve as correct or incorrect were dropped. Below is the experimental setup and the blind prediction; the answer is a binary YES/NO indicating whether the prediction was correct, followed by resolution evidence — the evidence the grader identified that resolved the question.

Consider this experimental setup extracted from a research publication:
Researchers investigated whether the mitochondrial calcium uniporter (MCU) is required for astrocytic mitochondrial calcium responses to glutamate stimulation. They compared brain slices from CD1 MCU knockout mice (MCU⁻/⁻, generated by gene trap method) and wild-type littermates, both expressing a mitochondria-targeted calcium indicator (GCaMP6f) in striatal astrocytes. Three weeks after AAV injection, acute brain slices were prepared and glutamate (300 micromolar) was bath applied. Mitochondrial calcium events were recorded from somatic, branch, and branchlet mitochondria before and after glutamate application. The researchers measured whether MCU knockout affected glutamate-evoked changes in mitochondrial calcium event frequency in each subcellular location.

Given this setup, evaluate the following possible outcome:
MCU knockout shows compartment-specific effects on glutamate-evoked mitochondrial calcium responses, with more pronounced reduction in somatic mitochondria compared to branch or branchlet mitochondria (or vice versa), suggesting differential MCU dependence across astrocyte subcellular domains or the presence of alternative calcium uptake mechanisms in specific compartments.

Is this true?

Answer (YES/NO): NO